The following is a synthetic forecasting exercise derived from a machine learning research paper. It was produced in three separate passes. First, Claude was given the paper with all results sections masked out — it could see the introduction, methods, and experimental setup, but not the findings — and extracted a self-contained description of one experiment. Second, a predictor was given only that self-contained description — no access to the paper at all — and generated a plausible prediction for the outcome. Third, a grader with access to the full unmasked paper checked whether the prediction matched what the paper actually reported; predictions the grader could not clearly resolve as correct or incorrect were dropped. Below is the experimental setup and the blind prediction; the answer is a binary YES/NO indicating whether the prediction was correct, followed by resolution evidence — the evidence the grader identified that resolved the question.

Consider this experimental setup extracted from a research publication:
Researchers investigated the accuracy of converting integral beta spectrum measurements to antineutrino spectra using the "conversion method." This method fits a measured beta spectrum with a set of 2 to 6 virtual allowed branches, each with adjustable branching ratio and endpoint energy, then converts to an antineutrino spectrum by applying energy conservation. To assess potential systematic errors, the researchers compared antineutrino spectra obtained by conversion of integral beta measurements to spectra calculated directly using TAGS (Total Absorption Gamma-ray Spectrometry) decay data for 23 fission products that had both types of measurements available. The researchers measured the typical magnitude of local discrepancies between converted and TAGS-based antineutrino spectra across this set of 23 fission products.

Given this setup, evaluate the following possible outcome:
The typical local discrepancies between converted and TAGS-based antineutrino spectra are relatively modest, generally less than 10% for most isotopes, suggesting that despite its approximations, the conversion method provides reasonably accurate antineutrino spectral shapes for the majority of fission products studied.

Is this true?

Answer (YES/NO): NO